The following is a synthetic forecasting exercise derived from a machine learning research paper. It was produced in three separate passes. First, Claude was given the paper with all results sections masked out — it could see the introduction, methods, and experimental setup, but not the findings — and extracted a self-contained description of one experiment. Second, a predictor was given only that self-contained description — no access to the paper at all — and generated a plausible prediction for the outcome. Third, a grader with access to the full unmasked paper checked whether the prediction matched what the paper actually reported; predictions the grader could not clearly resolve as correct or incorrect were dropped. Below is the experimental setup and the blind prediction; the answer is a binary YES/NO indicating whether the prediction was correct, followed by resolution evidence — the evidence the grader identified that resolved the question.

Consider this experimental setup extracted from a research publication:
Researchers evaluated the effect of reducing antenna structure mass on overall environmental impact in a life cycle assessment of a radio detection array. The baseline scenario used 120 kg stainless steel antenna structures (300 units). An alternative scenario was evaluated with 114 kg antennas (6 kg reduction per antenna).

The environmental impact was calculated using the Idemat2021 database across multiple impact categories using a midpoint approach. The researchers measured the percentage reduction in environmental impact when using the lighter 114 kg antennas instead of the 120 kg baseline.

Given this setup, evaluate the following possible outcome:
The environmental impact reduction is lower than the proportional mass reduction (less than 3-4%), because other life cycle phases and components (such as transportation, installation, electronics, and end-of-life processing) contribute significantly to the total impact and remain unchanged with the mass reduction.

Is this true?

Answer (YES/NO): NO